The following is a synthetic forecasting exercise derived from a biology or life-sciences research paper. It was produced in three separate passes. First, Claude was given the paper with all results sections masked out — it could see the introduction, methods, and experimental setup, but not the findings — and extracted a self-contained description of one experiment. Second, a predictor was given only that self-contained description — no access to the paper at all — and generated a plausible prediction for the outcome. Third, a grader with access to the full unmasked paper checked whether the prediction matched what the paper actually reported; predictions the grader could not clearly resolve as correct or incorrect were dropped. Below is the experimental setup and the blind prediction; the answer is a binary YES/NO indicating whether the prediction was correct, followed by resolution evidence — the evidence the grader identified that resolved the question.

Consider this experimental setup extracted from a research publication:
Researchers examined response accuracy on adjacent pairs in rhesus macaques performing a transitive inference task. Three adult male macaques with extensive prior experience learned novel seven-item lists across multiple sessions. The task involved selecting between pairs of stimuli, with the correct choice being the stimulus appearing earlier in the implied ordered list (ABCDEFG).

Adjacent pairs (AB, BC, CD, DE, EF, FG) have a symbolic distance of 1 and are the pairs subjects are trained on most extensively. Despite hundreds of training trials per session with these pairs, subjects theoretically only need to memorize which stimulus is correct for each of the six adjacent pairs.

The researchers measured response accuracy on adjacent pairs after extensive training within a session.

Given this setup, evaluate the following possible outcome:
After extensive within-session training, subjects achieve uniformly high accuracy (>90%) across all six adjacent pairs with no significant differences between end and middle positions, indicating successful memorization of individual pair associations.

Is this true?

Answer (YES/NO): NO